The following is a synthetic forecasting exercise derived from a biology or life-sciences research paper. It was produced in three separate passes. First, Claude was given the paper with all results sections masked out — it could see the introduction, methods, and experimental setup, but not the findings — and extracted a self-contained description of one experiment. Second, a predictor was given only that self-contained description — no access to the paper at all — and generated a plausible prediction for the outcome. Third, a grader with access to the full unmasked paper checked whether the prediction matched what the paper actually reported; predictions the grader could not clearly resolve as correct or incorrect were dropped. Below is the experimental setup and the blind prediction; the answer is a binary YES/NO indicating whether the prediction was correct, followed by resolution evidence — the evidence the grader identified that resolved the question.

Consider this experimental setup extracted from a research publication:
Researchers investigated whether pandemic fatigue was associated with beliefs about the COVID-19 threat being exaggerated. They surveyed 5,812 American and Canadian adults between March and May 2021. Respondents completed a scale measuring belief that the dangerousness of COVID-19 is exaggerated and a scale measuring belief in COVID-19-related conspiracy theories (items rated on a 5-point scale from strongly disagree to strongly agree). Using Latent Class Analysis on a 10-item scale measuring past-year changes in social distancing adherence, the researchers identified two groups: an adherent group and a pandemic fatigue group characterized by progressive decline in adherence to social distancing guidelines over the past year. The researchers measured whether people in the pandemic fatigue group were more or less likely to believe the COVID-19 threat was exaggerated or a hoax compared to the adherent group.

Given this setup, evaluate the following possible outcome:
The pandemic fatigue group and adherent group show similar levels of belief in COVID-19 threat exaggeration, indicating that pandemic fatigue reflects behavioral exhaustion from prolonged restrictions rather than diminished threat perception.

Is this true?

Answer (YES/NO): NO